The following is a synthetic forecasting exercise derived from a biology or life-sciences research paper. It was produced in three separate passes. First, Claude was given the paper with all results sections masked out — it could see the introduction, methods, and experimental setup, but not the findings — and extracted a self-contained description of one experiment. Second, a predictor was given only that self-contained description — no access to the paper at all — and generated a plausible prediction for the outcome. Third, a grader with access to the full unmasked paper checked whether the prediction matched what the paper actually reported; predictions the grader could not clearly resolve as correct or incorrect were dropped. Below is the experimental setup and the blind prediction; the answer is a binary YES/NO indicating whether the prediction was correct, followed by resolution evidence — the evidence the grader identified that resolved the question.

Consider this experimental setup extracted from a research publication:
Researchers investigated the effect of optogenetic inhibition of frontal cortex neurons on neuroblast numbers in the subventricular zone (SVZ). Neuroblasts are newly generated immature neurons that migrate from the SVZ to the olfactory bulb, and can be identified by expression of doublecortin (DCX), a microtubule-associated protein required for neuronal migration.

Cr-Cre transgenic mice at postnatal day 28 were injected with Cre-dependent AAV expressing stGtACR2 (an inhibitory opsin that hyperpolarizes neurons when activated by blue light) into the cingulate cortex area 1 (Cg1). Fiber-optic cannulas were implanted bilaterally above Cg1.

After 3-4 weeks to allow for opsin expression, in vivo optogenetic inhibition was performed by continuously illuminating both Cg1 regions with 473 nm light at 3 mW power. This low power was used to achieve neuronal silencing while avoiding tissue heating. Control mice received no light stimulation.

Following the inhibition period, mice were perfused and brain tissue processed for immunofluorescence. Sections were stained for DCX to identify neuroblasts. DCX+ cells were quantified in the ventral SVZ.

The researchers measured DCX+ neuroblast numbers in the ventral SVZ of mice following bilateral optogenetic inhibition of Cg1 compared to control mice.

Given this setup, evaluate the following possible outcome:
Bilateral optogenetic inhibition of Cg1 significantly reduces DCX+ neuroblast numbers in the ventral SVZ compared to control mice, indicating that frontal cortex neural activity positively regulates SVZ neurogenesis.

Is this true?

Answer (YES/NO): YES